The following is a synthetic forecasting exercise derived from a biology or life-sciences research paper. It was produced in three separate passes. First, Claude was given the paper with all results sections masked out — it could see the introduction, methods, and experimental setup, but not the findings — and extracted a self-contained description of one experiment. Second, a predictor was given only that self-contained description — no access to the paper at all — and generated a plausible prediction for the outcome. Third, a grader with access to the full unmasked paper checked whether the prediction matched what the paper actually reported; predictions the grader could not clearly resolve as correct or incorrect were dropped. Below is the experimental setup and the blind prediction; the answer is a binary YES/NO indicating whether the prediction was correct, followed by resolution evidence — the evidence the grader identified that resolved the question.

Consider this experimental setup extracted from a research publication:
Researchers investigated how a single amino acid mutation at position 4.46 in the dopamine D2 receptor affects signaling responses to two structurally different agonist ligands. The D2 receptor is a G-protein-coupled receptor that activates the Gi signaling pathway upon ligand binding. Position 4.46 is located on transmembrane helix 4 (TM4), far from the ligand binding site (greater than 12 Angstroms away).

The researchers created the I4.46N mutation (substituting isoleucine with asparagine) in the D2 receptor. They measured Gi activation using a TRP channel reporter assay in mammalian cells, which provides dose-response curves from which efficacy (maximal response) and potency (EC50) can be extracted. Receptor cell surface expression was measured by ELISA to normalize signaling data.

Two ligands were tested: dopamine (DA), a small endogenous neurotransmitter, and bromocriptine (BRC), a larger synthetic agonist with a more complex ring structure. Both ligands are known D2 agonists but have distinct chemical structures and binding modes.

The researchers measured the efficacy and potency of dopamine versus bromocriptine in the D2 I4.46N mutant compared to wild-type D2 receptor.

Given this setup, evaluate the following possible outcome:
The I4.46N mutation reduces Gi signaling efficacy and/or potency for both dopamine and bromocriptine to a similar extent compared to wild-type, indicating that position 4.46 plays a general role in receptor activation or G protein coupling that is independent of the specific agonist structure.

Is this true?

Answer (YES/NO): NO